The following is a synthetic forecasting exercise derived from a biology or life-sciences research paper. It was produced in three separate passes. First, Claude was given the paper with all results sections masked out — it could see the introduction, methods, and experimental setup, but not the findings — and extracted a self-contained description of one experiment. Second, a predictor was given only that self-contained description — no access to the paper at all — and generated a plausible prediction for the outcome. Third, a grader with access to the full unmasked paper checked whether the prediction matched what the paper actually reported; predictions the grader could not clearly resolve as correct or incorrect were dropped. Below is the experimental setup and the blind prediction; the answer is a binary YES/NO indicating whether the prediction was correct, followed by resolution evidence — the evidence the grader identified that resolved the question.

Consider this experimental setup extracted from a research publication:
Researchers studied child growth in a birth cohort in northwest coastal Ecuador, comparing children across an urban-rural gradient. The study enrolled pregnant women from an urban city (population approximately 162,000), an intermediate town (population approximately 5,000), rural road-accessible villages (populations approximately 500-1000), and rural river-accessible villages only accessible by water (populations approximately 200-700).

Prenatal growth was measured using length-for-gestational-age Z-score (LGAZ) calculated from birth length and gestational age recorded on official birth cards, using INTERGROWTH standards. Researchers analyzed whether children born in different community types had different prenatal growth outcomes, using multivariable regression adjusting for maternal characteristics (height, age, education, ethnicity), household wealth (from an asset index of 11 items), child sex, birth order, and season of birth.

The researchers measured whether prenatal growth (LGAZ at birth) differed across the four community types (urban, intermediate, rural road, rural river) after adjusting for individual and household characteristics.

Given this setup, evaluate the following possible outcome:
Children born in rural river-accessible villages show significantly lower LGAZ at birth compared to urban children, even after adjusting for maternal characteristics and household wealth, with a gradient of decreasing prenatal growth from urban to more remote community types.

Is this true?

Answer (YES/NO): NO